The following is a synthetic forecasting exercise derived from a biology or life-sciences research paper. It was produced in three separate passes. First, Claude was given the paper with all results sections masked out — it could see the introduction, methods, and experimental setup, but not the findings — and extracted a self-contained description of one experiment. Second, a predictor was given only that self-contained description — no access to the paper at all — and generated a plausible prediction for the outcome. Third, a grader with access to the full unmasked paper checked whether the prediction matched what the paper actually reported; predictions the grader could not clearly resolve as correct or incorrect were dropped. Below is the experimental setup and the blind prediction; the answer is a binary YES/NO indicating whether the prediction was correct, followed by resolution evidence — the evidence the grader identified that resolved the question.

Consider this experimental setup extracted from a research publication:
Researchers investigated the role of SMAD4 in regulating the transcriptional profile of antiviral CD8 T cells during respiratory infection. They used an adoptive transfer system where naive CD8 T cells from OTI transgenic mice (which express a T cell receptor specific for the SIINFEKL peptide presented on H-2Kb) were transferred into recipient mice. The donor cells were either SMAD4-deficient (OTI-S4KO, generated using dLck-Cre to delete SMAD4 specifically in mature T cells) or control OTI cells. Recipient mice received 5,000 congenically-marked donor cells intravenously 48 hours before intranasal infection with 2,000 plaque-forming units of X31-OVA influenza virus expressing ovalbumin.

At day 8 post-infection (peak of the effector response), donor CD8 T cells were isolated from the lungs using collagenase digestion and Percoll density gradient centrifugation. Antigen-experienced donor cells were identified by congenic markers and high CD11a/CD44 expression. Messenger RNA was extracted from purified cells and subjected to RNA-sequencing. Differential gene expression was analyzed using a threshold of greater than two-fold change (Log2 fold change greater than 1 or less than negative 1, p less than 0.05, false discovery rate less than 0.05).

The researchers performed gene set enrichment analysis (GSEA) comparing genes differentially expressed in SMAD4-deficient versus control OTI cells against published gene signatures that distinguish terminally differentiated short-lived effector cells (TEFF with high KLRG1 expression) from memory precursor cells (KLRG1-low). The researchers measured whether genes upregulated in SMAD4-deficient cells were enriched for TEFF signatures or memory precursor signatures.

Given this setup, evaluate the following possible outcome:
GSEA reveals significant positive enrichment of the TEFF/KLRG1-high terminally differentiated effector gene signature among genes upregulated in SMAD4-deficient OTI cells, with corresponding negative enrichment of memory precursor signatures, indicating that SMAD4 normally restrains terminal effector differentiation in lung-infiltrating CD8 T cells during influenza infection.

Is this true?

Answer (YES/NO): NO